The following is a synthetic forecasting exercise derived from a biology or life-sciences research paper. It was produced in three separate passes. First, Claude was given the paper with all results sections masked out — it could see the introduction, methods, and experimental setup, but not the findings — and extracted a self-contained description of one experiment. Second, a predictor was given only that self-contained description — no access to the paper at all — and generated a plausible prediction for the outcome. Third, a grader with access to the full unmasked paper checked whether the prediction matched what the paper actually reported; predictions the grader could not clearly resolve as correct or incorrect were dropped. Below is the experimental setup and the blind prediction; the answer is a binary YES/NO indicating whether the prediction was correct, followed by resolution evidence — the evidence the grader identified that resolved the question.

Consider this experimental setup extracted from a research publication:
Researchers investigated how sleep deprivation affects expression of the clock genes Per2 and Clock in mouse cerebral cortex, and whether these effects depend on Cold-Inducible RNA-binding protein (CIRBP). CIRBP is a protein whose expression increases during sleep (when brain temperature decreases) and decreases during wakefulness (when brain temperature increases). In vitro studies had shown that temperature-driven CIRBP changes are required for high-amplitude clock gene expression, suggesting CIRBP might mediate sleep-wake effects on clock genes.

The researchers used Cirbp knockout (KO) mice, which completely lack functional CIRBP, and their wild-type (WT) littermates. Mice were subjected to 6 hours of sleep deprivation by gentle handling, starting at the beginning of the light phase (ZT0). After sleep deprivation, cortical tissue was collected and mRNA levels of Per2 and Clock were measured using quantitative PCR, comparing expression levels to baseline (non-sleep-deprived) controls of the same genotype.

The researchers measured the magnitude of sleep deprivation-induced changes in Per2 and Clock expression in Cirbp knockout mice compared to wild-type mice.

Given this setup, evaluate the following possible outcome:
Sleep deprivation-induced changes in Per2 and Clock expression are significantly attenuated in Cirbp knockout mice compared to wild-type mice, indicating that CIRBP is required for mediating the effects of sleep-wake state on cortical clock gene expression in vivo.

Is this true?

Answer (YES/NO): NO